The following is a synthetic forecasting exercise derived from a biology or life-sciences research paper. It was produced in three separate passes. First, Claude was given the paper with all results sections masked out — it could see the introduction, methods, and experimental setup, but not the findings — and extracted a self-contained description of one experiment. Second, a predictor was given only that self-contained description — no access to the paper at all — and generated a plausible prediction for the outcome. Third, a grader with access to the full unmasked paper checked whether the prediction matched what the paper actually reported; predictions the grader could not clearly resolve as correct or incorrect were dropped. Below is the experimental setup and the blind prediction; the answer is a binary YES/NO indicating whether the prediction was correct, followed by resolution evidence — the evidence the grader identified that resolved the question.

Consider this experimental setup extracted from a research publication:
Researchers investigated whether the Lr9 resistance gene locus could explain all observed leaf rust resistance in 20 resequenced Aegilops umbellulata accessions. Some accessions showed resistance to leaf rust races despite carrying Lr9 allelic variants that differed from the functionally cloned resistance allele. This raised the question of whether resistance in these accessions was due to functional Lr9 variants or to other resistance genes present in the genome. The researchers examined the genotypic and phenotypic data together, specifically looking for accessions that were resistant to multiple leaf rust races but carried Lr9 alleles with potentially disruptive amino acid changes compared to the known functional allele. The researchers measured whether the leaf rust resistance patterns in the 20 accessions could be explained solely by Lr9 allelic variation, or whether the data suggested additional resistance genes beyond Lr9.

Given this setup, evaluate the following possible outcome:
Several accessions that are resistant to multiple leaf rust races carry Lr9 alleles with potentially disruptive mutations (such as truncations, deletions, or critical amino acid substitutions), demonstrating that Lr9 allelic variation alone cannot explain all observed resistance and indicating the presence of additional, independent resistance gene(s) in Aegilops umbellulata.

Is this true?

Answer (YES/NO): YES